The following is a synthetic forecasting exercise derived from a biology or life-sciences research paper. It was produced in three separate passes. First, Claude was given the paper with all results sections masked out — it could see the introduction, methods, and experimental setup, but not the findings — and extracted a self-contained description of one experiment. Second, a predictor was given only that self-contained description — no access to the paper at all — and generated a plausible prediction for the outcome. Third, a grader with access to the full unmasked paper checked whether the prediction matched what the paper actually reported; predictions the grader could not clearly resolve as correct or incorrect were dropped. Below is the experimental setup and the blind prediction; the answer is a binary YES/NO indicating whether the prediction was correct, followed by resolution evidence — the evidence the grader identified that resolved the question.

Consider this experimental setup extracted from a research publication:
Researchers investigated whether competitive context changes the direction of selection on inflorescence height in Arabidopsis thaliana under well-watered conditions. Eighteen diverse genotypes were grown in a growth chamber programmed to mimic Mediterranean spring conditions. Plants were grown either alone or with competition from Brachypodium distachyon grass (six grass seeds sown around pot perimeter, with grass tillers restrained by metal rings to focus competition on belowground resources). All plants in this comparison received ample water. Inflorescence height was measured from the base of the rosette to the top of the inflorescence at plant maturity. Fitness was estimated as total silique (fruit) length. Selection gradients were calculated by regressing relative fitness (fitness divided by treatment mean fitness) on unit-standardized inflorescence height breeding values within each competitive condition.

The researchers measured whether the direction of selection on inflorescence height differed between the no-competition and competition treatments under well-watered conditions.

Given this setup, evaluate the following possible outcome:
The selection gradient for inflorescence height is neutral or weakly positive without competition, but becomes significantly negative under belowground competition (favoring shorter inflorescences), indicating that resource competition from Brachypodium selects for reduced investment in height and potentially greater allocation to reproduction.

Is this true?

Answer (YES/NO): NO